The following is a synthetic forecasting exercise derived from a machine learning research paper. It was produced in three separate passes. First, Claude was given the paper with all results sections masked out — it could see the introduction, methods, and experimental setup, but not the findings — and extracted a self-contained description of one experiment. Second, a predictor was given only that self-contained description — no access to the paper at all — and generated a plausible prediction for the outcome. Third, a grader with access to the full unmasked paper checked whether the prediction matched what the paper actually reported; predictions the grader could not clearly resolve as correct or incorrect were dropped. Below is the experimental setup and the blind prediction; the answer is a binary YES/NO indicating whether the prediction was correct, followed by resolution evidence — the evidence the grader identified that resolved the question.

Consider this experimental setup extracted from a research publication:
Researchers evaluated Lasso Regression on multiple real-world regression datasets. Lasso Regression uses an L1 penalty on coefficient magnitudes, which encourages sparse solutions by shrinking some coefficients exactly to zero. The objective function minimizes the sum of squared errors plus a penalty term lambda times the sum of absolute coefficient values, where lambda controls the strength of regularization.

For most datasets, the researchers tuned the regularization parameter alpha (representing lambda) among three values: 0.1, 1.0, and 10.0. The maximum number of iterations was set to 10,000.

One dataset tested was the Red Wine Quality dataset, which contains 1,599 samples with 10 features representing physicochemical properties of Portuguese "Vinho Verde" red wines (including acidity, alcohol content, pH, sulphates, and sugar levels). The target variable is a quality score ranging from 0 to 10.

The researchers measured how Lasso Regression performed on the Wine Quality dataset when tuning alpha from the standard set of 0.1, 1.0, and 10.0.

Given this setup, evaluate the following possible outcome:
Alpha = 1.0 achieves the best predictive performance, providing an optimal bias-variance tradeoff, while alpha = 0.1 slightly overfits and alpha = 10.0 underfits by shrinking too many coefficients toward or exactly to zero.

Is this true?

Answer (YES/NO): NO